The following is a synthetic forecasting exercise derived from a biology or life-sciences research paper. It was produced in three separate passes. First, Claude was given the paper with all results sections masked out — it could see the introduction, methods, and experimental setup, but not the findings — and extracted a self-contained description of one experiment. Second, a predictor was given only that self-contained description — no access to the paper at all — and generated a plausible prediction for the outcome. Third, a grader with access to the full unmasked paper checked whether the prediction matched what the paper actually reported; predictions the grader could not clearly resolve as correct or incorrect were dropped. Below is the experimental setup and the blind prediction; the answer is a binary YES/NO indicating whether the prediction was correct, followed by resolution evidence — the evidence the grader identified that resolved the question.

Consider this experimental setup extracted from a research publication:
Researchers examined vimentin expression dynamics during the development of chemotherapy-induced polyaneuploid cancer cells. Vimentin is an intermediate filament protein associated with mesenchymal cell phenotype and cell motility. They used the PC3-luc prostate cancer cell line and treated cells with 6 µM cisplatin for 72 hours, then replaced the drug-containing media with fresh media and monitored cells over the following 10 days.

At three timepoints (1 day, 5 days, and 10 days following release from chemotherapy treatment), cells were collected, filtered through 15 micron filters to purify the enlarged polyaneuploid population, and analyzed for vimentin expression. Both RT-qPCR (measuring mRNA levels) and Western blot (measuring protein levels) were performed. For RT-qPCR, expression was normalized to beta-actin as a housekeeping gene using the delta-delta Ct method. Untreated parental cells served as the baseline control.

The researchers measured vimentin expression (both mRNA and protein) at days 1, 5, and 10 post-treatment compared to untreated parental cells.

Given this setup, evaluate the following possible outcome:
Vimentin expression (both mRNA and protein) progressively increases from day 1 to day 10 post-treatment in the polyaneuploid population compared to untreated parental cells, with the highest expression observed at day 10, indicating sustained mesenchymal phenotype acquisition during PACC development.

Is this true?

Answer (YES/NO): YES